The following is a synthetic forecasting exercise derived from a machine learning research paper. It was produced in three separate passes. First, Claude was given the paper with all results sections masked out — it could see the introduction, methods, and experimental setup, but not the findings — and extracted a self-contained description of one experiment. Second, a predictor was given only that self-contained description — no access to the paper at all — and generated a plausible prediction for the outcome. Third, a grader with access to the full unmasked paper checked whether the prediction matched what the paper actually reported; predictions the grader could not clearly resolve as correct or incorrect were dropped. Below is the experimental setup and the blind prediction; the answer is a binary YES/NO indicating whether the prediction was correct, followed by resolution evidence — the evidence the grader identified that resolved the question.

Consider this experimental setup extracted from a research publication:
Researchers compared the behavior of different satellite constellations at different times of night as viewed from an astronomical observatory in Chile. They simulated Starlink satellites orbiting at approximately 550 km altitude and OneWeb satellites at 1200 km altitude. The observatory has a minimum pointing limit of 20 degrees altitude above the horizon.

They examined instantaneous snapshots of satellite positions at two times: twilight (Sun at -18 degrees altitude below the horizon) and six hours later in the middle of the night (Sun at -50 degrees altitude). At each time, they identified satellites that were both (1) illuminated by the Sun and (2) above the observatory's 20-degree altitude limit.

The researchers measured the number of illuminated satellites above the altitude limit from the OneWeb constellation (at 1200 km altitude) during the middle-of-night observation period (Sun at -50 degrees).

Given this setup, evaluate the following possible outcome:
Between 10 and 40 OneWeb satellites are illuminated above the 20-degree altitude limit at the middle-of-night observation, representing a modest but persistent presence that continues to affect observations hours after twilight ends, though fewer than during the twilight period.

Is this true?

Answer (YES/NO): NO